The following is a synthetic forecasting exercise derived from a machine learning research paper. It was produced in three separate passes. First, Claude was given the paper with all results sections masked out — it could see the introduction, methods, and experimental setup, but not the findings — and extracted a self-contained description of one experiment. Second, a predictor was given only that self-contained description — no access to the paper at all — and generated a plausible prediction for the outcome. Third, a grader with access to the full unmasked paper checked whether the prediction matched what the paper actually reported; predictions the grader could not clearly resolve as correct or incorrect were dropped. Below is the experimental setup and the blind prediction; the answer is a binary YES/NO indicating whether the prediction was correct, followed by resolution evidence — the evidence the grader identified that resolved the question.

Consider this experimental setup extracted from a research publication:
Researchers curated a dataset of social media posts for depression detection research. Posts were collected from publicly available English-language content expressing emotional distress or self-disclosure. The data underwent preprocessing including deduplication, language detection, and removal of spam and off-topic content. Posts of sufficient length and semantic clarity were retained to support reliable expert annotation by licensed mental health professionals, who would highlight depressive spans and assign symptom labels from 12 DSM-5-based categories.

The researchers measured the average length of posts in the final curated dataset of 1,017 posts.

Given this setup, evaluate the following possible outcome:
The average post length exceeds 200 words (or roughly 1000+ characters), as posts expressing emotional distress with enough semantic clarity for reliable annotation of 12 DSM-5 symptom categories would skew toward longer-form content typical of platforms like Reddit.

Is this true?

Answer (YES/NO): NO